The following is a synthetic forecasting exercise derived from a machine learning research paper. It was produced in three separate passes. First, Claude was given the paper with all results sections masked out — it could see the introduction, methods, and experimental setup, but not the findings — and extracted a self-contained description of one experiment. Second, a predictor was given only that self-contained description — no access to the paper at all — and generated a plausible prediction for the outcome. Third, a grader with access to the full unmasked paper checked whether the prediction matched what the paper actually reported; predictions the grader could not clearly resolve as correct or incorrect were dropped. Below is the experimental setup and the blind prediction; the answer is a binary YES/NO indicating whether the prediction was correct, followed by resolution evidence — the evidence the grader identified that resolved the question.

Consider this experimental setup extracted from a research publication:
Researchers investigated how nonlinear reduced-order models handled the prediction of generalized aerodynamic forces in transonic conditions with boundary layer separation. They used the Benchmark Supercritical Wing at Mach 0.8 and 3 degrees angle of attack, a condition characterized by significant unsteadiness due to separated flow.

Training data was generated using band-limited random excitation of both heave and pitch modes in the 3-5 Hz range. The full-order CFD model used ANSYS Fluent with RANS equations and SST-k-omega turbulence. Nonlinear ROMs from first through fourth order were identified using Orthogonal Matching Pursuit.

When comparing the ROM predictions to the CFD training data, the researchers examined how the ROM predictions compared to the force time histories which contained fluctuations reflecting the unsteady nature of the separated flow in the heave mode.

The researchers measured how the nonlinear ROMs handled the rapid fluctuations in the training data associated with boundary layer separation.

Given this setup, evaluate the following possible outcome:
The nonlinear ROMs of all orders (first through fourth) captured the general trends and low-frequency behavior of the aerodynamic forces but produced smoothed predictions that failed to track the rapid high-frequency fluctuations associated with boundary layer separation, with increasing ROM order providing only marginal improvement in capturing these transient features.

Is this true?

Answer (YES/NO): NO